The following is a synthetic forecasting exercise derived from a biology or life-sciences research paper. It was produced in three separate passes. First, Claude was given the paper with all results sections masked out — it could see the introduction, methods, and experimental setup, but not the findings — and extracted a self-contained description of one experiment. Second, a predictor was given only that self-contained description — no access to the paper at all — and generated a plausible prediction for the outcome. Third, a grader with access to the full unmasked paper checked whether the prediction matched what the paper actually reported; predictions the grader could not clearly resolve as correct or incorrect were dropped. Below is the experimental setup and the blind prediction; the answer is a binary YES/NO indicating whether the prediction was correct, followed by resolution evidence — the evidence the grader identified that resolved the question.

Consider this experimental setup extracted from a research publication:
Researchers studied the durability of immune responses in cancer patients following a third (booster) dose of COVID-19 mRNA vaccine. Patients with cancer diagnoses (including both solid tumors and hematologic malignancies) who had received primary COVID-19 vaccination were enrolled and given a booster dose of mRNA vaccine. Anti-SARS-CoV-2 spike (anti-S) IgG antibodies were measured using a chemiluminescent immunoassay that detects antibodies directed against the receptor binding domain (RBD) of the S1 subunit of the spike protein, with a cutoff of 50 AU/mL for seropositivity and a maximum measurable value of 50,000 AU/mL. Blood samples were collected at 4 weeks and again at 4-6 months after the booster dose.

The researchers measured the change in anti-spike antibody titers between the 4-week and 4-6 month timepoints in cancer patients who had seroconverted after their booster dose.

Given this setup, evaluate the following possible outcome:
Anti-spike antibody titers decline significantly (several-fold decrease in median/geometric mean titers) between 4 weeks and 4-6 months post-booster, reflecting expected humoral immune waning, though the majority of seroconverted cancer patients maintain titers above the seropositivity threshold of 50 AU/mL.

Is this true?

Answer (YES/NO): NO